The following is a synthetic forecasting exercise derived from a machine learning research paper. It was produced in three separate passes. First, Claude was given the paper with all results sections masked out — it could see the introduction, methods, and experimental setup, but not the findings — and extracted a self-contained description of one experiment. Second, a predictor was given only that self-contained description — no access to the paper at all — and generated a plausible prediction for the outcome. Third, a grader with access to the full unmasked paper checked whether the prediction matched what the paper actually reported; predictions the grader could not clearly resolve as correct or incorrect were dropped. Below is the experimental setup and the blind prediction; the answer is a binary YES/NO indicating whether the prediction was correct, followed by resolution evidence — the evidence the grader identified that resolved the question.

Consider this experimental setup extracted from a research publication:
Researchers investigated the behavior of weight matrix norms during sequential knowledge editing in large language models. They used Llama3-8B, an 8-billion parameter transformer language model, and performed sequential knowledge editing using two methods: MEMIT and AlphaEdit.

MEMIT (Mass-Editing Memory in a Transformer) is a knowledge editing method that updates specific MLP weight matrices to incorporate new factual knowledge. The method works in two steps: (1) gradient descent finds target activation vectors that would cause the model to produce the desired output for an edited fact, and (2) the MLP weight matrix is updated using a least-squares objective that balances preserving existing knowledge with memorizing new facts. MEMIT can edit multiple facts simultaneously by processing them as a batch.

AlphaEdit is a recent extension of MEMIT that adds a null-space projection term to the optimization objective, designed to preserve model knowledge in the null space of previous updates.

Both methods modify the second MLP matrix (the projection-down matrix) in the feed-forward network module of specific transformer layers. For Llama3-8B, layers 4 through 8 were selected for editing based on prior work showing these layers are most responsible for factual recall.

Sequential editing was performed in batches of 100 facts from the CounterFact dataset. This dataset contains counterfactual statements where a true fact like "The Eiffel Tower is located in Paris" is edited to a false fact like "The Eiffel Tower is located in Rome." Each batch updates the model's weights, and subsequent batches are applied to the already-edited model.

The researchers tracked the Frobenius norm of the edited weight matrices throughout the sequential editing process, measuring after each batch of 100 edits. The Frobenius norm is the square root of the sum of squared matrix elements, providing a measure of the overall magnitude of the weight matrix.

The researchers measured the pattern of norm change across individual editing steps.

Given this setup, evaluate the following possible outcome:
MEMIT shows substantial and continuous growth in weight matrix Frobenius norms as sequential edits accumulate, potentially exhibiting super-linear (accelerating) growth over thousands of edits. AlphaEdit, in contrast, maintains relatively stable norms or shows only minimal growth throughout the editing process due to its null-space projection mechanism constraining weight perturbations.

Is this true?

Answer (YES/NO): NO